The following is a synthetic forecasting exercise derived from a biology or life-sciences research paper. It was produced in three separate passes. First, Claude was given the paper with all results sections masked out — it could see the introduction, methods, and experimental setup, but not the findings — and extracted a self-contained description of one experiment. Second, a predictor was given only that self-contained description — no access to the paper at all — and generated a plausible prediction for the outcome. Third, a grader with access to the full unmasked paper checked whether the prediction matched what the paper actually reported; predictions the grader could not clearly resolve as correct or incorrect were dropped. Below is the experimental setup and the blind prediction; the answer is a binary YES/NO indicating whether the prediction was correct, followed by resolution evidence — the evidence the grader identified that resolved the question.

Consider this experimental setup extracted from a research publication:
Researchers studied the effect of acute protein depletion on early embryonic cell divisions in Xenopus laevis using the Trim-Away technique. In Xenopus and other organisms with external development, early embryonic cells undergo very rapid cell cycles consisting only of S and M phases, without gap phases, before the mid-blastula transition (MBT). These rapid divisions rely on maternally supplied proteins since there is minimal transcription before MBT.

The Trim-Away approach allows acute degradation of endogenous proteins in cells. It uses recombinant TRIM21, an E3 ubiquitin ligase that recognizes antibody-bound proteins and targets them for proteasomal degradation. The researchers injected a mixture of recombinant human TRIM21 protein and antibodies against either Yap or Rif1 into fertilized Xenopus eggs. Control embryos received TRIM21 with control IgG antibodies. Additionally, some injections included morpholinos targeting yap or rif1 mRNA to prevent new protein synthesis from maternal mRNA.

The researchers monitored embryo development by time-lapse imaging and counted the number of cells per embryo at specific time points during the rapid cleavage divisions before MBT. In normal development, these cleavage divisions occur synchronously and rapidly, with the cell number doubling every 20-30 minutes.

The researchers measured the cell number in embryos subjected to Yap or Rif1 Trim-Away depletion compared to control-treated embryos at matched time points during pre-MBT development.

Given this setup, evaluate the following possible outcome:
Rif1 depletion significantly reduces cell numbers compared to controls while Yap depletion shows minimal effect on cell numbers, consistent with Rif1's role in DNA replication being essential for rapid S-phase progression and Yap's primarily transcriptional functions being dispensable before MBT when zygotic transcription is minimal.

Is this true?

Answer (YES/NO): NO